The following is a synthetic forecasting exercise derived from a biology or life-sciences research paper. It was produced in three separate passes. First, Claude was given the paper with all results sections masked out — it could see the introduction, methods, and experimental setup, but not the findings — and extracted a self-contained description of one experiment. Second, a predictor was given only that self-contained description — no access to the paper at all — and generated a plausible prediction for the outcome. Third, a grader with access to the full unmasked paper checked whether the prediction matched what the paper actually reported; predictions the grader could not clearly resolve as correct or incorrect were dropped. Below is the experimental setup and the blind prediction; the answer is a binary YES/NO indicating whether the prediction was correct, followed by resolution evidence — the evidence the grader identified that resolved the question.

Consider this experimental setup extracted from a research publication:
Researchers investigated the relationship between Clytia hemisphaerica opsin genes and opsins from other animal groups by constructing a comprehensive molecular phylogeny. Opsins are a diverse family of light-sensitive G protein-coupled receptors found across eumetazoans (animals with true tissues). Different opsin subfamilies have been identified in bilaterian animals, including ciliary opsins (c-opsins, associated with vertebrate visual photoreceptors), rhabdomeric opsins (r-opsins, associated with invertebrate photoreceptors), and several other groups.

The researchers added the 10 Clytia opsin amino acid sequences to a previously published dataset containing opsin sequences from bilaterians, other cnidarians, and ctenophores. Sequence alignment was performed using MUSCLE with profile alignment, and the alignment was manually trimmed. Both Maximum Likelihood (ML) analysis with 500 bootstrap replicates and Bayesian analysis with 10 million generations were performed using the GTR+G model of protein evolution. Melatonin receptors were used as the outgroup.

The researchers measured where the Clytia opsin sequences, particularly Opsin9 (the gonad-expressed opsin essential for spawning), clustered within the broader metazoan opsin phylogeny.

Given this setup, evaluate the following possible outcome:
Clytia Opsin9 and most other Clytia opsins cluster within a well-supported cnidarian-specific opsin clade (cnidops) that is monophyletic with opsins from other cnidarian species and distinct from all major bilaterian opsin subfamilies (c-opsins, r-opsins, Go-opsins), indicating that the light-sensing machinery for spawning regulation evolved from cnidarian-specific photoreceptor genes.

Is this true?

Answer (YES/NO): YES